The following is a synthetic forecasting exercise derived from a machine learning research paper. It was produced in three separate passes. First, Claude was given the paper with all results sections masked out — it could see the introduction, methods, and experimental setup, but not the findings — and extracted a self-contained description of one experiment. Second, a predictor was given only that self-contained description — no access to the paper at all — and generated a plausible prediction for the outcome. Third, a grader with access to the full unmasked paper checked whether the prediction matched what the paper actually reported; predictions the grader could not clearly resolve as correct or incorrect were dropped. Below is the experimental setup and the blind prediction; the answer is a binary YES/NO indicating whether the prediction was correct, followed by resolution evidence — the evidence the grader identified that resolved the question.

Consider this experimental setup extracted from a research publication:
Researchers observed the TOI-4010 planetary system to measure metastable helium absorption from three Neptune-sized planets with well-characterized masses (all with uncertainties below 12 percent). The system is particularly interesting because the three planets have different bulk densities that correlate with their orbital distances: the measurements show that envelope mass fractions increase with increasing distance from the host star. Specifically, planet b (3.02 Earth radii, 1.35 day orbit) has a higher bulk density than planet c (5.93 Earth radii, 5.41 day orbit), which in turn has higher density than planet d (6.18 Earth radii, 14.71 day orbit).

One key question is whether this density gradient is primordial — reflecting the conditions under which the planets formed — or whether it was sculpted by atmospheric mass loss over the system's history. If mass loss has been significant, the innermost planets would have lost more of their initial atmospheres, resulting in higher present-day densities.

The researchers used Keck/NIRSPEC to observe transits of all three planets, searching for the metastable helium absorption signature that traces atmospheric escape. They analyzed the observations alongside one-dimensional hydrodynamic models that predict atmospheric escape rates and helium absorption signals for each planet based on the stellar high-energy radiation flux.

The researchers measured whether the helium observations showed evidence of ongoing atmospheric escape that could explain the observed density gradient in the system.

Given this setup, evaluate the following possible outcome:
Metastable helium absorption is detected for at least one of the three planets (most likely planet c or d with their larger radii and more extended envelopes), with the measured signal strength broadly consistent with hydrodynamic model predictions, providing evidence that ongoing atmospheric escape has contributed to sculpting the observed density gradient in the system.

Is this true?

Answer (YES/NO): NO